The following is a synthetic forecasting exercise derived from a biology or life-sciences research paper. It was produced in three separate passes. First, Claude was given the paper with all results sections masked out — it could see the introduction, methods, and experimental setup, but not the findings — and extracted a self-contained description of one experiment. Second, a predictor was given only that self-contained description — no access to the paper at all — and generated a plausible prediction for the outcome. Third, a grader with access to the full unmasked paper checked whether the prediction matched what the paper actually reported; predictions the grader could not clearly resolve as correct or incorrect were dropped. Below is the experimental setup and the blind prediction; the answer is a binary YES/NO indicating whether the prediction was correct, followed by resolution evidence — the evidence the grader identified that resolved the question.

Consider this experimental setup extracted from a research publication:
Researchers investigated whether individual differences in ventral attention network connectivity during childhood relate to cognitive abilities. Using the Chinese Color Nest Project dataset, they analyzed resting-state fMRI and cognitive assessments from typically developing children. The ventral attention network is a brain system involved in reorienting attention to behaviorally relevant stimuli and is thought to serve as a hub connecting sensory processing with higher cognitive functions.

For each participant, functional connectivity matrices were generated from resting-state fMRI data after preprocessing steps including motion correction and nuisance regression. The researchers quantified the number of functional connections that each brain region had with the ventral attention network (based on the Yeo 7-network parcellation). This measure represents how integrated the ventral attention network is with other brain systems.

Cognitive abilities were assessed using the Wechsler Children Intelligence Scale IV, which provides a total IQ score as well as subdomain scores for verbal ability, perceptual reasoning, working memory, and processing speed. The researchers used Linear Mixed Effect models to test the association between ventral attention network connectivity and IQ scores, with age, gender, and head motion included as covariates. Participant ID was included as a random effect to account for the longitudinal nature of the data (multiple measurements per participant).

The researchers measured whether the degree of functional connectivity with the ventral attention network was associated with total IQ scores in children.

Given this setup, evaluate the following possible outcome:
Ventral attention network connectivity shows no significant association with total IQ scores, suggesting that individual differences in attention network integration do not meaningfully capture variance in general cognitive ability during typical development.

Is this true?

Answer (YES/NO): NO